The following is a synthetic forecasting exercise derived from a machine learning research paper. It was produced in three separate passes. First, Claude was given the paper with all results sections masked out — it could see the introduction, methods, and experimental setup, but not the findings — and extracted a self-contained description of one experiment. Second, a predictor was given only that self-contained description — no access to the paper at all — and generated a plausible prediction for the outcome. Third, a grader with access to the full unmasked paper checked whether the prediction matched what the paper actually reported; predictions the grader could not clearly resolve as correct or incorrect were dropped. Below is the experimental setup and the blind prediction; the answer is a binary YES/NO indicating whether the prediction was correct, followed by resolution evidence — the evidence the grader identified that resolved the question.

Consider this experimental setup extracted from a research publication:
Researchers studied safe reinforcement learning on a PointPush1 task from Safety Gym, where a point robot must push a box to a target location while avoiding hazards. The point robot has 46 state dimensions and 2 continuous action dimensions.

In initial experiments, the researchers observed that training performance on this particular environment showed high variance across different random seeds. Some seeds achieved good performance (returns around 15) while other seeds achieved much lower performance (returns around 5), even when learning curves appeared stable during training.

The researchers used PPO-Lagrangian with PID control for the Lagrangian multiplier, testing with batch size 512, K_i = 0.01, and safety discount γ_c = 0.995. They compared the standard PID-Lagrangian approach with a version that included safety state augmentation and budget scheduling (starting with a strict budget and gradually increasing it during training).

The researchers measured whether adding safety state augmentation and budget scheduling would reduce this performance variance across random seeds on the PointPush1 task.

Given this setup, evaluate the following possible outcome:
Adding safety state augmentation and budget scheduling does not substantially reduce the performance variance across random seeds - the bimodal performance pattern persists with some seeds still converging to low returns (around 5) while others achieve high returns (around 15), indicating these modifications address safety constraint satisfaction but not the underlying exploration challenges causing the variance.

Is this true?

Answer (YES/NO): YES